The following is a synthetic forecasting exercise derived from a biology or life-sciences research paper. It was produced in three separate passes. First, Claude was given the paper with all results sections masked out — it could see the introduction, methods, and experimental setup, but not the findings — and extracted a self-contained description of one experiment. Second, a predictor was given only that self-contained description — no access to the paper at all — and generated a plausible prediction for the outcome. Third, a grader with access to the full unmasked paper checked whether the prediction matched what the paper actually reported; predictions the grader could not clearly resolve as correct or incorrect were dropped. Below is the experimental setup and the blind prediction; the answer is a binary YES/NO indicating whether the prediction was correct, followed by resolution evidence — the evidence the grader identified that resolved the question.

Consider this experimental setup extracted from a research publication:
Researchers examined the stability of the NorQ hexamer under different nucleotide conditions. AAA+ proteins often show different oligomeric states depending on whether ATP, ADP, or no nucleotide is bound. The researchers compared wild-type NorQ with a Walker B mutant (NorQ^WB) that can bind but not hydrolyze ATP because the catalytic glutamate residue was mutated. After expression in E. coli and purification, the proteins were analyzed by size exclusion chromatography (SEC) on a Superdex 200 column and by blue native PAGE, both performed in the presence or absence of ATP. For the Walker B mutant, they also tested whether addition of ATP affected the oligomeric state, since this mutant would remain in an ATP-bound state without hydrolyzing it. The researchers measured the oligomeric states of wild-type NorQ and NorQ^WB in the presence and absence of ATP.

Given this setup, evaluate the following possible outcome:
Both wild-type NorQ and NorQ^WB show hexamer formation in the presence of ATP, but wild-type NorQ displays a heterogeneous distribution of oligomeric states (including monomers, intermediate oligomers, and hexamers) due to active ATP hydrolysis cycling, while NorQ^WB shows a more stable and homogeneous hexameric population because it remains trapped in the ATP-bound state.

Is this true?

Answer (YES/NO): YES